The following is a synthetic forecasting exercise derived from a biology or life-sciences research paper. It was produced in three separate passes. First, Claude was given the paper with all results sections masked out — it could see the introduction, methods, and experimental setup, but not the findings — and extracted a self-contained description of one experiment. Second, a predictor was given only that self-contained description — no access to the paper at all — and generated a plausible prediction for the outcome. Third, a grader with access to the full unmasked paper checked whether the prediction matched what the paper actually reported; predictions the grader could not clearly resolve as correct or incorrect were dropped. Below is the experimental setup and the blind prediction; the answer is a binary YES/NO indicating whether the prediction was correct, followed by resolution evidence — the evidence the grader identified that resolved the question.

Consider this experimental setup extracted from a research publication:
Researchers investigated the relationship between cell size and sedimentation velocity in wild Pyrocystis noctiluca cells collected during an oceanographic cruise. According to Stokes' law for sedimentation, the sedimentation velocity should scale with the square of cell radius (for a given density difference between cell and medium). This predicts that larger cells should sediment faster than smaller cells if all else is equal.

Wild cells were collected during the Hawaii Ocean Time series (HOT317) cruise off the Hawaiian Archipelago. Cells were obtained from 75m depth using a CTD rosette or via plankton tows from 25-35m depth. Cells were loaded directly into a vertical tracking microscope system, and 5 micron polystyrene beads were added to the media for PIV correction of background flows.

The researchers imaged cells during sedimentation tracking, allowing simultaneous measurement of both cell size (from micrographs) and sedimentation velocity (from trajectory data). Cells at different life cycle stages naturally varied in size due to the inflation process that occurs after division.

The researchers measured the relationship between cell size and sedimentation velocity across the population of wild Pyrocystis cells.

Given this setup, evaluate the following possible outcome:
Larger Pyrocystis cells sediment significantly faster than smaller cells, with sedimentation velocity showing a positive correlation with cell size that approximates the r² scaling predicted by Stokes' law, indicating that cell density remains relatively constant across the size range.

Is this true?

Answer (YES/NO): NO